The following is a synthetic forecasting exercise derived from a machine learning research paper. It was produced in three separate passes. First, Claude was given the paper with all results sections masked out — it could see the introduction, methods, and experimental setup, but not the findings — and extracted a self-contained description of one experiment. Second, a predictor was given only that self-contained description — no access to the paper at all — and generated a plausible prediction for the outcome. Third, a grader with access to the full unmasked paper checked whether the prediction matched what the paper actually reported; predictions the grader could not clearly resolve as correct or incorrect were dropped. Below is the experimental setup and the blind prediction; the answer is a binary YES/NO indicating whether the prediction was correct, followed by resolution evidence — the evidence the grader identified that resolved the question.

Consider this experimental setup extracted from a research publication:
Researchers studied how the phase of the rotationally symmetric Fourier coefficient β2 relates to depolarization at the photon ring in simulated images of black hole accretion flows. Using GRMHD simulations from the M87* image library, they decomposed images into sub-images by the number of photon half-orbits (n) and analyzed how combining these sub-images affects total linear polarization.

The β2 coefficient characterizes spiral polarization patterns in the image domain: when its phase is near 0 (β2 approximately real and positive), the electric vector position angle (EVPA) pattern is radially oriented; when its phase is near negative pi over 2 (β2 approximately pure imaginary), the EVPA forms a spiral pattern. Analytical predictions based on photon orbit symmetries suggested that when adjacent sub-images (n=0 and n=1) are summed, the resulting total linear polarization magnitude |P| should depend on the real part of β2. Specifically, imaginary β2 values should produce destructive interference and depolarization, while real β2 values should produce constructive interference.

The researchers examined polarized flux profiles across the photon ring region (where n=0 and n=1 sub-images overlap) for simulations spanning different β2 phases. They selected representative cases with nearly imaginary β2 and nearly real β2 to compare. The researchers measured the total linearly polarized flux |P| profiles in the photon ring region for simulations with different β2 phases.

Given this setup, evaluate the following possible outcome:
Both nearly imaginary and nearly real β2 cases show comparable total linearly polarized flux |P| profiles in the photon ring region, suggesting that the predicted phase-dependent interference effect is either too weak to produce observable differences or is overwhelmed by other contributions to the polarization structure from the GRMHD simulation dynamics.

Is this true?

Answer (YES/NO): NO